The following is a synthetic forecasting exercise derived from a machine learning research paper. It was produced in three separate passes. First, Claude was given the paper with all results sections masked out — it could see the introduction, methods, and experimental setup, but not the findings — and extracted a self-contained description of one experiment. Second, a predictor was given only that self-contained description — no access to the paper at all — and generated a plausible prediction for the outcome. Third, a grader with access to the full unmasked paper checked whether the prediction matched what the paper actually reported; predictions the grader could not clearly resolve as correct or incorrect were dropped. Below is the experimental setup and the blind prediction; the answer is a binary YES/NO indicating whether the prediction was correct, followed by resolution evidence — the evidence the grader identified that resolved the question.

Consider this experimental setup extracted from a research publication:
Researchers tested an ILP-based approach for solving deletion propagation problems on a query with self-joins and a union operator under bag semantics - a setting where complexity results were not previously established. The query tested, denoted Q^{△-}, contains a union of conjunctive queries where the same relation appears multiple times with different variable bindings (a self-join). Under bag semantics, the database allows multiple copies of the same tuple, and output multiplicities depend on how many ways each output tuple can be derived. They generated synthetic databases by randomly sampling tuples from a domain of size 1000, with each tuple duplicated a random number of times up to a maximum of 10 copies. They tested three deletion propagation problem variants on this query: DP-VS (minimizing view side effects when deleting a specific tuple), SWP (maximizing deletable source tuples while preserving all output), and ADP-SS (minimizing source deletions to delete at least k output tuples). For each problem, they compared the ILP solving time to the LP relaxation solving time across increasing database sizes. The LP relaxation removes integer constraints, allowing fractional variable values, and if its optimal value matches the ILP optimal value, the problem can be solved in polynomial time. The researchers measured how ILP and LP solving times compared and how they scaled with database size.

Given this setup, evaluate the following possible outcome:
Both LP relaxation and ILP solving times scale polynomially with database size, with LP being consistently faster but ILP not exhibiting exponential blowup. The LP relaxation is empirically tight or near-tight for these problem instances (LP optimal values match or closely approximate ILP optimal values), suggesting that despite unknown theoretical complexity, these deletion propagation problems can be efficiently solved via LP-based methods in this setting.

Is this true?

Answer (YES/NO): NO